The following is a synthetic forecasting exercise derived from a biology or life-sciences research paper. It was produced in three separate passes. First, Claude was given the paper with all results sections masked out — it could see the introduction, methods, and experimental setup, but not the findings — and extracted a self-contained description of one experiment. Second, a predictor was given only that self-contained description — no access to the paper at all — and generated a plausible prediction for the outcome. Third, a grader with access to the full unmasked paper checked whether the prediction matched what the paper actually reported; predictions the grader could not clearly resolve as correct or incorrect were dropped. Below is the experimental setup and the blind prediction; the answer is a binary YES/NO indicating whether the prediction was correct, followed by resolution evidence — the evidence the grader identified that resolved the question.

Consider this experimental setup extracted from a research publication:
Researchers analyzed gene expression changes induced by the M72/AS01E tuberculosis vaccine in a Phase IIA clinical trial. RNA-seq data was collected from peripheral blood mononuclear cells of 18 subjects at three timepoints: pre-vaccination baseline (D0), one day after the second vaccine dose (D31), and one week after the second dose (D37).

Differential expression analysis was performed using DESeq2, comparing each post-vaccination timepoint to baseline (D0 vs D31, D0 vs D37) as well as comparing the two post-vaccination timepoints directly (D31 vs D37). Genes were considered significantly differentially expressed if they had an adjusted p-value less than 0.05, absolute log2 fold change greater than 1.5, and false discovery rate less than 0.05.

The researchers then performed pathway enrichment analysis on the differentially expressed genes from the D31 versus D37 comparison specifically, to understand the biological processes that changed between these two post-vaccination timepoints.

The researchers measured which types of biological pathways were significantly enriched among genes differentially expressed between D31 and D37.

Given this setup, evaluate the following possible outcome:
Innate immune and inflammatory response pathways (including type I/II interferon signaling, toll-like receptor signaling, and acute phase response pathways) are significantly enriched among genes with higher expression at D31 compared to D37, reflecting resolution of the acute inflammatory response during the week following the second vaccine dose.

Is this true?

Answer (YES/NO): YES